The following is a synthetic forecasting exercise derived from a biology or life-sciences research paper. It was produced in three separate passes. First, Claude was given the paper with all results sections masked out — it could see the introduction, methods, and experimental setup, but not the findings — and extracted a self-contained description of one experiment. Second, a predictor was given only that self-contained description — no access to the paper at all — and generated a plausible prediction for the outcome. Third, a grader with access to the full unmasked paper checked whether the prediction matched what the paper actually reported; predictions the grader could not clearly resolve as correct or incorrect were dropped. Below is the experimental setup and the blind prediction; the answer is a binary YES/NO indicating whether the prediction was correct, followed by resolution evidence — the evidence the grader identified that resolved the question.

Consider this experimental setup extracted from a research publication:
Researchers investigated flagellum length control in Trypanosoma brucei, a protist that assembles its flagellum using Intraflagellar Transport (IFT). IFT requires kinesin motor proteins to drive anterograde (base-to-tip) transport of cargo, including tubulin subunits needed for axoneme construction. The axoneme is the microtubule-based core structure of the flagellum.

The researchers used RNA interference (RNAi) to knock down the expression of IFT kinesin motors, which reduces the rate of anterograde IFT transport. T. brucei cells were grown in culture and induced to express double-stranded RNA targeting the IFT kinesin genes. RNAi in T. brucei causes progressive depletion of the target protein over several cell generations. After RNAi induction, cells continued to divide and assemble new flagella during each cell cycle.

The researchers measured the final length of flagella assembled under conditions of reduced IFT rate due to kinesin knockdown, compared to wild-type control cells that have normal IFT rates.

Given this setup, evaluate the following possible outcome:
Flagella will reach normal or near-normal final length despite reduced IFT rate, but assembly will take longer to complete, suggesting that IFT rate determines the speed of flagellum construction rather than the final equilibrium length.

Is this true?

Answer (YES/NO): NO